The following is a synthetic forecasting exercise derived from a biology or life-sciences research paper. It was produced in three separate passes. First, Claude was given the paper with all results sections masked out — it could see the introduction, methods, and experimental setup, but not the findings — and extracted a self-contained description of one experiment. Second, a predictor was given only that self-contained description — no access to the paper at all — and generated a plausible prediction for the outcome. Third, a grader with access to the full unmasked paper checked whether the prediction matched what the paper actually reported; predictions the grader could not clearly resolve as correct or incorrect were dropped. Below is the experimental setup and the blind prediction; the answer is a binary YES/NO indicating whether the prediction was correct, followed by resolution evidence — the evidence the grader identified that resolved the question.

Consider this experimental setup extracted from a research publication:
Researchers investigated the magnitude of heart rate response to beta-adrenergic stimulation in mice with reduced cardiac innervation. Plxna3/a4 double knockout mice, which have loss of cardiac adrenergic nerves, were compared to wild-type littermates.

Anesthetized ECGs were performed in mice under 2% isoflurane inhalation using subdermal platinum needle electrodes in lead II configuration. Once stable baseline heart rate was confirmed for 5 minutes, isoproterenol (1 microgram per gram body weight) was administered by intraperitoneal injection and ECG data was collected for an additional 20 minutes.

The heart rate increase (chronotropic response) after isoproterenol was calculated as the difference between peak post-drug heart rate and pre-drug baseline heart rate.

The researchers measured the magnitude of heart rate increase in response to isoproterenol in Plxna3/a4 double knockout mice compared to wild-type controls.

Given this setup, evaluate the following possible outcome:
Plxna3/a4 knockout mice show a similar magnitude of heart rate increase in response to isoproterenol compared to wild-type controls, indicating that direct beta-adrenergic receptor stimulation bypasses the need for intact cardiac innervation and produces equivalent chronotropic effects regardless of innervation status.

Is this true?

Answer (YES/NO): YES